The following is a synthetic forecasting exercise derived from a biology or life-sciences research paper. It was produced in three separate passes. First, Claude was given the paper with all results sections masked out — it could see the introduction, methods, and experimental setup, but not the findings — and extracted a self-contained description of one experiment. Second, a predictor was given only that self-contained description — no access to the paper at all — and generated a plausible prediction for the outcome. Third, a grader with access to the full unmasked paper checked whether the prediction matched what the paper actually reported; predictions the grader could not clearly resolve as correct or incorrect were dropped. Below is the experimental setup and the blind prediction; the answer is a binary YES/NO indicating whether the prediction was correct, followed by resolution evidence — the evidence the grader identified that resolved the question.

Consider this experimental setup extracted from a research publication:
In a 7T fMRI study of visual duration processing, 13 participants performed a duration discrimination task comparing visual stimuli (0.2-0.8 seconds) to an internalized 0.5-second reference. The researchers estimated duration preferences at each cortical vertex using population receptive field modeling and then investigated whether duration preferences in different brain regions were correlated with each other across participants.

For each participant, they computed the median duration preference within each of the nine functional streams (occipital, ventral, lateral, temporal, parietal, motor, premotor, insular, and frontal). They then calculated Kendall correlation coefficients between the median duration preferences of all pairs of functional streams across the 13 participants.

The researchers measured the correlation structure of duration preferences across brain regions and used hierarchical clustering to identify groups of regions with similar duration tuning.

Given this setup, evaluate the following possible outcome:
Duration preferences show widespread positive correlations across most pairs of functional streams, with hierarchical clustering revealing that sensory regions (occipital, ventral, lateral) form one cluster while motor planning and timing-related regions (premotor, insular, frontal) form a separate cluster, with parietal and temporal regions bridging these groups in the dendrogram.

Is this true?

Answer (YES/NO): NO